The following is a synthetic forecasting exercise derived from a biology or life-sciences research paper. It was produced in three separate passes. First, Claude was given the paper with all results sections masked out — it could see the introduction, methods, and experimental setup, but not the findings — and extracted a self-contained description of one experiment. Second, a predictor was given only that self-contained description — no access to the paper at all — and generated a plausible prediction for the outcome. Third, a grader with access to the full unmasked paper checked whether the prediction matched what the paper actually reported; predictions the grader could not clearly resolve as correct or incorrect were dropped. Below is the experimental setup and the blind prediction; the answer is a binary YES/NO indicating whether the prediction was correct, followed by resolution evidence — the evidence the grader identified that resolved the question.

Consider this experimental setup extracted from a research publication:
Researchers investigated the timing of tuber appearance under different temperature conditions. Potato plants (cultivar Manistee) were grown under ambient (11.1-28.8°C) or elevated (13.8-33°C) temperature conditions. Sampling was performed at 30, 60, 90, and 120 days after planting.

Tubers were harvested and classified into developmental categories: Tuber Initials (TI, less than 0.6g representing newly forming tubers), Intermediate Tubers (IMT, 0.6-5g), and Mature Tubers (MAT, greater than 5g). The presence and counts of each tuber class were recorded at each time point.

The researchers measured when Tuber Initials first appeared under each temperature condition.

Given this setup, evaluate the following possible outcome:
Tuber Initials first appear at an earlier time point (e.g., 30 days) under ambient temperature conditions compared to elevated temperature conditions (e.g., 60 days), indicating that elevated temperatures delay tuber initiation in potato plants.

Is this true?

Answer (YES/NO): NO